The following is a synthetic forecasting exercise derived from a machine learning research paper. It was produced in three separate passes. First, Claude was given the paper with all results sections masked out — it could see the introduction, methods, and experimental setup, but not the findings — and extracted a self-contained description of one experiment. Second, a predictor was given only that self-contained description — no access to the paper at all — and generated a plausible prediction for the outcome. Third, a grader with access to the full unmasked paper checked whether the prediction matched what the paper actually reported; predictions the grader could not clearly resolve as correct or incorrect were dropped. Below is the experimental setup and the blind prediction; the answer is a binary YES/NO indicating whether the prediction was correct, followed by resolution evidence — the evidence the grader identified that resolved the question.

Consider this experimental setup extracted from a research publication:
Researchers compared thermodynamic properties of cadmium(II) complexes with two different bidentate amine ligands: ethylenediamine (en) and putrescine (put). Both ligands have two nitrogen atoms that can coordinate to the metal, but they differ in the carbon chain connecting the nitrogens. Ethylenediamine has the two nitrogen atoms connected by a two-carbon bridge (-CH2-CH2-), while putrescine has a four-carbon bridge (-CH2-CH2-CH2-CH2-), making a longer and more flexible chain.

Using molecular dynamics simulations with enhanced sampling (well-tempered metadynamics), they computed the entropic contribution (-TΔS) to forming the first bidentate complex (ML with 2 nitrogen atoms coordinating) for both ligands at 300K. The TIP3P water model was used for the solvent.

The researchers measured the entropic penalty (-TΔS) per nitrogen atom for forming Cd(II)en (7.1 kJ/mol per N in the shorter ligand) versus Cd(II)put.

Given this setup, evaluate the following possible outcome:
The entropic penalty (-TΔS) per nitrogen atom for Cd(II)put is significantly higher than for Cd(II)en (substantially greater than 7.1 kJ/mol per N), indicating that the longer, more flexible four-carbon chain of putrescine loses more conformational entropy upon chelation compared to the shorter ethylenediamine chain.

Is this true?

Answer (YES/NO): YES